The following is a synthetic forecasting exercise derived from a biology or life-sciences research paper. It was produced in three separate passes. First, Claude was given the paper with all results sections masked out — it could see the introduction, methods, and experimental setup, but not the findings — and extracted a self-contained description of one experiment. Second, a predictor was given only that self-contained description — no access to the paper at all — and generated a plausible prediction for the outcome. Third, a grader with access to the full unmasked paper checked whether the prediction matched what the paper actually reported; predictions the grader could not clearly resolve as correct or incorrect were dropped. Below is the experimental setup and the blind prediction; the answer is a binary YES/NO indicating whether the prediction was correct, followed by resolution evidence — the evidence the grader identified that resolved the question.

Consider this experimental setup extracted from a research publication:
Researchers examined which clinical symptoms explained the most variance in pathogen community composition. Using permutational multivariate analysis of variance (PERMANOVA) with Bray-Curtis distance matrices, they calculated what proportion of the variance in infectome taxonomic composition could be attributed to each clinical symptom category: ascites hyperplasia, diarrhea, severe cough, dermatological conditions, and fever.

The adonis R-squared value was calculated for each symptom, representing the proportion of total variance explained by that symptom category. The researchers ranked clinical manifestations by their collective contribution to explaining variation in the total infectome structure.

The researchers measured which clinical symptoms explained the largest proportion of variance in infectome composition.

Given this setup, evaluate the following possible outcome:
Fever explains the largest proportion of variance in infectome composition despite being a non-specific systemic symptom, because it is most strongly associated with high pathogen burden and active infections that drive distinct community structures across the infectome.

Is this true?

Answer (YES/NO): NO